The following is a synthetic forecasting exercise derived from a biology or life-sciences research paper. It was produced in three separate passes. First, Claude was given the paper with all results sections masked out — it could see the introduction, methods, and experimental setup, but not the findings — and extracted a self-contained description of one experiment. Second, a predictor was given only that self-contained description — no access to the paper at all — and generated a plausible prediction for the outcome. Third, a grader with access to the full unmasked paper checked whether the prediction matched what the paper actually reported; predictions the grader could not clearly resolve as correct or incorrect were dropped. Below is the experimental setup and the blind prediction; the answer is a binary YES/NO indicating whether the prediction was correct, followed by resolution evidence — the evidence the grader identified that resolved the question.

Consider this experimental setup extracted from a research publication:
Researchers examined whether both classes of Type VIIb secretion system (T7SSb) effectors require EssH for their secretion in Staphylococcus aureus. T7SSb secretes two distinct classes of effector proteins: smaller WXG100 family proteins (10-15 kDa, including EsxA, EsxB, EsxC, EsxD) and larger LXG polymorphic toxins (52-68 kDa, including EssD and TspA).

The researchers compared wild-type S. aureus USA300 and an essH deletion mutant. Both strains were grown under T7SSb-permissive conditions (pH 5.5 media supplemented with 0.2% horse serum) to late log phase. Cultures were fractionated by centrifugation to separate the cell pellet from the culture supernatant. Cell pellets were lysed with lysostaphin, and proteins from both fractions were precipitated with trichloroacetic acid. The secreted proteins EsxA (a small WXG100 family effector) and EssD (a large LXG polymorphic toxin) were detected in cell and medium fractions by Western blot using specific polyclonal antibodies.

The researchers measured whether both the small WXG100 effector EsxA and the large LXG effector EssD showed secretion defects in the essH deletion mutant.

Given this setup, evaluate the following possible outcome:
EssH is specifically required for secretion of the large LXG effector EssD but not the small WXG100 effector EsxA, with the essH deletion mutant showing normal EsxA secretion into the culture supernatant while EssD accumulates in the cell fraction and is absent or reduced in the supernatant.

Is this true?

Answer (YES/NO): NO